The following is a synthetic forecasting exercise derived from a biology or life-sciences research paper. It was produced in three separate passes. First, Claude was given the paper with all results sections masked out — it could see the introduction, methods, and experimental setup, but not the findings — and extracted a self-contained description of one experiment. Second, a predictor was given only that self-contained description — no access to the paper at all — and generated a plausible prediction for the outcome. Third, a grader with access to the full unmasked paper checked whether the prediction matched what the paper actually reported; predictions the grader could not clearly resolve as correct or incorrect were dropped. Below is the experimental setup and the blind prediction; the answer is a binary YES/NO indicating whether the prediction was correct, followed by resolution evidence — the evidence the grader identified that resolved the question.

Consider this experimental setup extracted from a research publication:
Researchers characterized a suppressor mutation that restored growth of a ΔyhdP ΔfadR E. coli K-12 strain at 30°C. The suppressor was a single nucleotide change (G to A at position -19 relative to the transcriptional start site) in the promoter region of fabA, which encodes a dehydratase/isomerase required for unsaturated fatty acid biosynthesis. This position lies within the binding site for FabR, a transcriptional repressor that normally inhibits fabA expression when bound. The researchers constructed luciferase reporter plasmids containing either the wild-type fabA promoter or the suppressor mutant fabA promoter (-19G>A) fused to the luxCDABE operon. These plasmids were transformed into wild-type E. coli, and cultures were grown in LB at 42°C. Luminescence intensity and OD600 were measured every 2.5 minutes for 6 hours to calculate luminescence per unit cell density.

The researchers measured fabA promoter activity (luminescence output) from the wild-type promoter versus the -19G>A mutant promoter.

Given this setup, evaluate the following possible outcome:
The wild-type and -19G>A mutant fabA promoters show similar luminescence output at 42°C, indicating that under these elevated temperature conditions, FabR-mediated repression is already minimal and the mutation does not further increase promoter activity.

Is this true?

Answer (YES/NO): NO